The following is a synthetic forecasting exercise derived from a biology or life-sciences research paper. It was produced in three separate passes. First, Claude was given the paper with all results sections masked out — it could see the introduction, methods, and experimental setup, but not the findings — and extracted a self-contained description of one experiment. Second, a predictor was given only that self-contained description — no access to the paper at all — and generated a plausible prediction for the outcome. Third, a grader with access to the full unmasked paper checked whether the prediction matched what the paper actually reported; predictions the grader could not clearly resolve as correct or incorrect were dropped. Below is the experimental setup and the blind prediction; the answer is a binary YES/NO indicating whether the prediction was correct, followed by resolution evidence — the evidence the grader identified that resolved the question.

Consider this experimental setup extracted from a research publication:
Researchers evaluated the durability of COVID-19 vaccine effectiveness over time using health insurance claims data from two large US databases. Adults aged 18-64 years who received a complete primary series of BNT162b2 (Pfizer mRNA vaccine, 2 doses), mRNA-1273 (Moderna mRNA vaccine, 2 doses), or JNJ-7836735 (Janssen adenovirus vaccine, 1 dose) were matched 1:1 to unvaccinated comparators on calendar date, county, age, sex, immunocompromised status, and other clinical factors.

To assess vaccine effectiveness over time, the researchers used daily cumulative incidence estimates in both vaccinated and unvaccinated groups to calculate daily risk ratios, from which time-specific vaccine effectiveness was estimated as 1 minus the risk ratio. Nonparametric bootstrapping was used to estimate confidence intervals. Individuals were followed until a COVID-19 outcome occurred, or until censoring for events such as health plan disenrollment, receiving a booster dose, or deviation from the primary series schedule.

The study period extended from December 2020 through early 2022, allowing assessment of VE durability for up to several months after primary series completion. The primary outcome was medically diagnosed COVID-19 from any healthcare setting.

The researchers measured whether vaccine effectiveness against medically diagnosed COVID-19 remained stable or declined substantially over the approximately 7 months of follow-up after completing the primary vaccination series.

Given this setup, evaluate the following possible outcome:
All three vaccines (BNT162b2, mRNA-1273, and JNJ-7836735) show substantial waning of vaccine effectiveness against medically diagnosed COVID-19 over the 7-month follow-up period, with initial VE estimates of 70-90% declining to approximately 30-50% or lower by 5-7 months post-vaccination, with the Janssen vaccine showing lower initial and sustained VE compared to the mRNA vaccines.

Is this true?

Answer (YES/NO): NO